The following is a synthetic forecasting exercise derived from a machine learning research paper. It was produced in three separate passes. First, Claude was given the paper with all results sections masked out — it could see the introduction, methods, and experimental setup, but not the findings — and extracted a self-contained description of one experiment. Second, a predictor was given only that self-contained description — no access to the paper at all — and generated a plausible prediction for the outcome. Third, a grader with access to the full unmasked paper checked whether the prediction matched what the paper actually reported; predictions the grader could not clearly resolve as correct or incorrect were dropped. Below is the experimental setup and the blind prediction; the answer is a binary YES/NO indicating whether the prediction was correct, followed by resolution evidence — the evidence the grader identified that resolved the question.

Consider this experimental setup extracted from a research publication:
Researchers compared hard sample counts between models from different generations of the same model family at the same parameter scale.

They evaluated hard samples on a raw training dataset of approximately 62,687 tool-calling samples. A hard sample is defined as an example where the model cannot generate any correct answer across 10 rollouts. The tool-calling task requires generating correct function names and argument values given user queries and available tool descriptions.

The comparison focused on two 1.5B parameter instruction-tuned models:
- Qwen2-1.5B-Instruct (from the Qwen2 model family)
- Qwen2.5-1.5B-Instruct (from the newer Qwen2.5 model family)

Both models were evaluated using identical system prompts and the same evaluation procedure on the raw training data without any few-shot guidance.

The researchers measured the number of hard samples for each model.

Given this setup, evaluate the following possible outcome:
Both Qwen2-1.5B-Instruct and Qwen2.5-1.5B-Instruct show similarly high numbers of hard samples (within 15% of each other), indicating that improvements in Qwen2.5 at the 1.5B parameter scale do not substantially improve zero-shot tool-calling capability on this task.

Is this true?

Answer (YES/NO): NO